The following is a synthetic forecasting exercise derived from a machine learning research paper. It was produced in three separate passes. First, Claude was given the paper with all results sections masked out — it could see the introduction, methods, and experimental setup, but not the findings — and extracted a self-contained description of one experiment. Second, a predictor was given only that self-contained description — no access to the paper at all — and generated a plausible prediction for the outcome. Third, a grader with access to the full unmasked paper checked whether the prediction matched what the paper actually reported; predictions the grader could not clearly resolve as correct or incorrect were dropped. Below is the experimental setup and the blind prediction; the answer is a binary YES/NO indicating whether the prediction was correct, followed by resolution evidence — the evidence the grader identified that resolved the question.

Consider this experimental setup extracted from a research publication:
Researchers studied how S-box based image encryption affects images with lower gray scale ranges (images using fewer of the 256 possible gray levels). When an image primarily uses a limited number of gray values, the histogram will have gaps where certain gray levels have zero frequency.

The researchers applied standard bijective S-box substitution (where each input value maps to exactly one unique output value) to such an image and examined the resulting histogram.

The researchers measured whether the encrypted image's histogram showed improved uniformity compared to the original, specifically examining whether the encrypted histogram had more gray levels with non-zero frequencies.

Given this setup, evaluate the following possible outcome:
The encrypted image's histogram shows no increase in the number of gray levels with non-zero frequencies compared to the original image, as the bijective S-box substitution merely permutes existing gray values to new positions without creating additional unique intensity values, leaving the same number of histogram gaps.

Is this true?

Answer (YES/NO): YES